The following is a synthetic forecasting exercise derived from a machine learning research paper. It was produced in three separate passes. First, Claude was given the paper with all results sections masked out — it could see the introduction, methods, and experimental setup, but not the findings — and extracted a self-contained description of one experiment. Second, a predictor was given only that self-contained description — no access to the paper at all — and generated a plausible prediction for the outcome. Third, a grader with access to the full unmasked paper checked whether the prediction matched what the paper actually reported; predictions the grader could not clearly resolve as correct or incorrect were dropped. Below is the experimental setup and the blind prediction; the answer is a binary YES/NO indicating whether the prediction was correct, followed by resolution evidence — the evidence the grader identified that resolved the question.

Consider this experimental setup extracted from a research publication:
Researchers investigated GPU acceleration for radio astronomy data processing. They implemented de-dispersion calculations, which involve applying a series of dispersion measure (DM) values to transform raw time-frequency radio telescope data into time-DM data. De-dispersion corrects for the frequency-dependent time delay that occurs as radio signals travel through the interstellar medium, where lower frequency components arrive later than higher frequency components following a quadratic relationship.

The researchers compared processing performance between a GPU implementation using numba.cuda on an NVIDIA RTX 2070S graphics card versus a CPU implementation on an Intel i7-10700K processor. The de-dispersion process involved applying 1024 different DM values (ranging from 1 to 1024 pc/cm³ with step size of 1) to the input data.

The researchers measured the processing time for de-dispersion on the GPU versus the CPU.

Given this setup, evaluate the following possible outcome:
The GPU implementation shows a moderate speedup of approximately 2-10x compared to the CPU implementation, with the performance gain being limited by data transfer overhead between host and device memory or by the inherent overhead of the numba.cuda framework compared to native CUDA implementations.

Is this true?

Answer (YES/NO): NO